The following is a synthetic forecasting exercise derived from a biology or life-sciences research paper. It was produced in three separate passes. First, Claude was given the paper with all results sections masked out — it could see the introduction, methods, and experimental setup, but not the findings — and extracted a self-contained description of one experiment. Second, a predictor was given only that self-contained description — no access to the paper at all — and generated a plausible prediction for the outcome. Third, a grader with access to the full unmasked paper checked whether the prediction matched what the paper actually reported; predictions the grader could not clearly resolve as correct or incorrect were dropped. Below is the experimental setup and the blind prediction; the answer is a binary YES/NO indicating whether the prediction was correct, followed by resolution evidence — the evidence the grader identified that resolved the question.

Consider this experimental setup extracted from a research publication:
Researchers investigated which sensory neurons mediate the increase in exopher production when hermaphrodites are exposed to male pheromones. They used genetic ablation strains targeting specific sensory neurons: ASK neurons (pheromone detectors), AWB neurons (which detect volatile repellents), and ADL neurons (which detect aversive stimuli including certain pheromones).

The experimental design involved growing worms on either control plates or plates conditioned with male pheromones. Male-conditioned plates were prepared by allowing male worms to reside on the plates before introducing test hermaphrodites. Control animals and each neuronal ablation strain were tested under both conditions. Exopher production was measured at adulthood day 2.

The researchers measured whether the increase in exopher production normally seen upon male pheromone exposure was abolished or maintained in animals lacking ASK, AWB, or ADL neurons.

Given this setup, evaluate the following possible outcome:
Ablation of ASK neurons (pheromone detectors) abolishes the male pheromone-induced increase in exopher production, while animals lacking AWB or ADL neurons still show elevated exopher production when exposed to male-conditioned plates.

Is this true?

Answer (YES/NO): NO